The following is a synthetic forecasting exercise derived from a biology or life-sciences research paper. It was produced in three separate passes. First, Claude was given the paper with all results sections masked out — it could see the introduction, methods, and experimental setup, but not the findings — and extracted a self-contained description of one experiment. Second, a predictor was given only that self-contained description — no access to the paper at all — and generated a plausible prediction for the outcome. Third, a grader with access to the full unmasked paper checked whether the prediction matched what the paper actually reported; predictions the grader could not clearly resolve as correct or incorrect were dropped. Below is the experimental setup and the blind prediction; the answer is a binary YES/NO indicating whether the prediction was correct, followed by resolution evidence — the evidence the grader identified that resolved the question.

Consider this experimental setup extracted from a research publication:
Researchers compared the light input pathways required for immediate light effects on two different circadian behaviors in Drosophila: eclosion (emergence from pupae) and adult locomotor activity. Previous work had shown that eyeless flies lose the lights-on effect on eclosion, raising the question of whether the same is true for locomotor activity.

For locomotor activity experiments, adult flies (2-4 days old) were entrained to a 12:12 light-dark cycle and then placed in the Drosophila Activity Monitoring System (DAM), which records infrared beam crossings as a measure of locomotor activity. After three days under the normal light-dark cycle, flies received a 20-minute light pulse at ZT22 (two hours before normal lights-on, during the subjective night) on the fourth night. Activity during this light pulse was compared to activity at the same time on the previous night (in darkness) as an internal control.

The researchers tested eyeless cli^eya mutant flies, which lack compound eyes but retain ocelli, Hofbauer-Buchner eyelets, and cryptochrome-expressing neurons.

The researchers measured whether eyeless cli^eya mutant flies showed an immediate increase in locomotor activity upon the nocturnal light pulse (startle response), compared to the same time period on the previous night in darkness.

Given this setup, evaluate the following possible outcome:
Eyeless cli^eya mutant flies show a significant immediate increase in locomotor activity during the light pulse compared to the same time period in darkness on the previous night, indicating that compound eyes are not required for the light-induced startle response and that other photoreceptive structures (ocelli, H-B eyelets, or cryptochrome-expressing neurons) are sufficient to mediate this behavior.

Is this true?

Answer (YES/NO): YES